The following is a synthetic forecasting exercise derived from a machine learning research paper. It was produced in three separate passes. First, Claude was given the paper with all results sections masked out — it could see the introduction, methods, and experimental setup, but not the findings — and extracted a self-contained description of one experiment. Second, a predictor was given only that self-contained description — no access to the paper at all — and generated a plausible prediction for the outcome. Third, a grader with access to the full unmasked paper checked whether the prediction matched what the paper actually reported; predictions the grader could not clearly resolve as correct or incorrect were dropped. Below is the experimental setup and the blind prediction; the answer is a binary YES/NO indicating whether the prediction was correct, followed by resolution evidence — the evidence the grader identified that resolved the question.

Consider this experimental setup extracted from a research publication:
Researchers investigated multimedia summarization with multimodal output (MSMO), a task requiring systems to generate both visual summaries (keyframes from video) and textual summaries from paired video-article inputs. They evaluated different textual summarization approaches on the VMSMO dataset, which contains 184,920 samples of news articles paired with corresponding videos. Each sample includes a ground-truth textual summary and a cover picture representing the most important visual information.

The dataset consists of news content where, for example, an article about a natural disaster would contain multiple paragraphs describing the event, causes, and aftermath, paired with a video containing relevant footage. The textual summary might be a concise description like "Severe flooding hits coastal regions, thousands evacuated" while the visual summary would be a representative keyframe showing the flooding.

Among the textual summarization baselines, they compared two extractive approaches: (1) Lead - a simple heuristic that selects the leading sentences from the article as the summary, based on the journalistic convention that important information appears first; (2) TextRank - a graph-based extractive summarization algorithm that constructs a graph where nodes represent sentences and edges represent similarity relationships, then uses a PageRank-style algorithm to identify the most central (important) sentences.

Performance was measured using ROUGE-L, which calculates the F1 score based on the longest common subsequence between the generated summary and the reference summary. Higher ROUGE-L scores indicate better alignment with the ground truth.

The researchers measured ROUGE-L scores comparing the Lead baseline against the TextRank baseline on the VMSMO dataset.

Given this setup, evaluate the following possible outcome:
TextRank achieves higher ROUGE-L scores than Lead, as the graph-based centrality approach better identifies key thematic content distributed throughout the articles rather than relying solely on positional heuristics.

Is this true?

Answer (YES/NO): NO